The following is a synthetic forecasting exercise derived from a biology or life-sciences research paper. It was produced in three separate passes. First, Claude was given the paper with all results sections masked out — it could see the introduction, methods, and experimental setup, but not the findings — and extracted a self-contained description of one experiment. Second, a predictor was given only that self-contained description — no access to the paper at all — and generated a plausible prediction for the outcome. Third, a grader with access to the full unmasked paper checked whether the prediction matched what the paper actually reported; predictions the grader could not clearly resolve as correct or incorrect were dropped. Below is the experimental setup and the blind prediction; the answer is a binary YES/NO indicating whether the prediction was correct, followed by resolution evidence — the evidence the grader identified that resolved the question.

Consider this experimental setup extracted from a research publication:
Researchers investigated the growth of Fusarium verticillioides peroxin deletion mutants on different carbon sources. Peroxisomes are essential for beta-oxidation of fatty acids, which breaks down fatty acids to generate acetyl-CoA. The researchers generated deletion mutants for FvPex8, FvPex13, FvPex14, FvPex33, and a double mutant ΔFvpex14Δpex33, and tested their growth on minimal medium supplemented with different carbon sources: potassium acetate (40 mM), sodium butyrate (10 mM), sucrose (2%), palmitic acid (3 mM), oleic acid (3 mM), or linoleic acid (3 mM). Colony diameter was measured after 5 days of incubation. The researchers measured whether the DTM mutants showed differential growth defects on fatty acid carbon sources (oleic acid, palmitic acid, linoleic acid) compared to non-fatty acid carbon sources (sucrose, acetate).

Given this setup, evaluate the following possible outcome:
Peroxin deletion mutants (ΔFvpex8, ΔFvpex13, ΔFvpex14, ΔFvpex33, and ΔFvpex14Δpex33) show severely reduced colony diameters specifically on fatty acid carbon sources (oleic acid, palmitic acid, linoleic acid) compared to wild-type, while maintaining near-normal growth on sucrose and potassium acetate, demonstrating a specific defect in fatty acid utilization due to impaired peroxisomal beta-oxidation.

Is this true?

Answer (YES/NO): NO